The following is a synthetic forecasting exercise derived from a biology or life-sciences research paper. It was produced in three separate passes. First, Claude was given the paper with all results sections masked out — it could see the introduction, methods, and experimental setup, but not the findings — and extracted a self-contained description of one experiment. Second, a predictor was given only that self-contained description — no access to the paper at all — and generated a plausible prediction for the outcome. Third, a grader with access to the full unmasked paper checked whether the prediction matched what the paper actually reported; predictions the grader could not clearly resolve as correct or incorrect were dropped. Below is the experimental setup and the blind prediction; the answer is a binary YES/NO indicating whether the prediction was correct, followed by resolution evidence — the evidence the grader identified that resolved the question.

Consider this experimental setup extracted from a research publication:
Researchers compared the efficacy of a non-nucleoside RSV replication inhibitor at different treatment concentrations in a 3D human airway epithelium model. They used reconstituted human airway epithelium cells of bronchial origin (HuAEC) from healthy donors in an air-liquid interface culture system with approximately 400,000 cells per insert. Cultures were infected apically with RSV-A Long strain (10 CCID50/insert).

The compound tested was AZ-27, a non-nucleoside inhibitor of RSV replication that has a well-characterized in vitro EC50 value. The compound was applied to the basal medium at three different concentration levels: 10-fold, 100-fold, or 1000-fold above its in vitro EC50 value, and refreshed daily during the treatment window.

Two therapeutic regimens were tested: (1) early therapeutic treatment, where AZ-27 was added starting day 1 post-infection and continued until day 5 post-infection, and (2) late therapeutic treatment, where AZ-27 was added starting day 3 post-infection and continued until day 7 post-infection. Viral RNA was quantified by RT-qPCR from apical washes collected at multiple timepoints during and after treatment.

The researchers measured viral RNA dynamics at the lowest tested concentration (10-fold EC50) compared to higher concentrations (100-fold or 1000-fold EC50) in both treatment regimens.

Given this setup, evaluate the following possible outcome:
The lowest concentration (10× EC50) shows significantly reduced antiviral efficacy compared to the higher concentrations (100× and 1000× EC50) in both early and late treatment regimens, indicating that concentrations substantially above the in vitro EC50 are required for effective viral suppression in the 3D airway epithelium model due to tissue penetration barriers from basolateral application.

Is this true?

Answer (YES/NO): NO